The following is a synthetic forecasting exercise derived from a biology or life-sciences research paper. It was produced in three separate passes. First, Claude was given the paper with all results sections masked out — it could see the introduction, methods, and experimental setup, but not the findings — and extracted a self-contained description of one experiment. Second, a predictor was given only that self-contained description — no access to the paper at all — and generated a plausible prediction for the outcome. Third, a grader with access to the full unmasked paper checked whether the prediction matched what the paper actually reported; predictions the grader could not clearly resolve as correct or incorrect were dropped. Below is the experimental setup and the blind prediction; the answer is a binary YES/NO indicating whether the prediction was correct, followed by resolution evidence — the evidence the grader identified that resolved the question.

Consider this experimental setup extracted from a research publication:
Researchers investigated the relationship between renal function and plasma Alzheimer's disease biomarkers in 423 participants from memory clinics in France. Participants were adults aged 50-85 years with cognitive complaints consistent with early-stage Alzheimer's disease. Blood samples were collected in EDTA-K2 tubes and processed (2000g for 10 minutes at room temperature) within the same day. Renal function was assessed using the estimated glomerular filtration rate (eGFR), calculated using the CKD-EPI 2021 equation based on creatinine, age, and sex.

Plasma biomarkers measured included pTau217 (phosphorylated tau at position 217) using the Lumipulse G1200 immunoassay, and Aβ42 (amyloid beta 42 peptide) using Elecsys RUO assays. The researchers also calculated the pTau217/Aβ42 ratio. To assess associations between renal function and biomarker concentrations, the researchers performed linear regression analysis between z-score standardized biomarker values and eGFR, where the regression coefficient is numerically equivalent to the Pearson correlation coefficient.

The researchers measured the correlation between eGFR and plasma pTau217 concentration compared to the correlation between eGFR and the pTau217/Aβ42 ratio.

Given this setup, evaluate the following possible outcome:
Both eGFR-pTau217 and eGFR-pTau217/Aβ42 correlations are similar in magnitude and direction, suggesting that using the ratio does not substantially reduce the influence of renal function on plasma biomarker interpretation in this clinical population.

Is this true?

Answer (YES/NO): NO